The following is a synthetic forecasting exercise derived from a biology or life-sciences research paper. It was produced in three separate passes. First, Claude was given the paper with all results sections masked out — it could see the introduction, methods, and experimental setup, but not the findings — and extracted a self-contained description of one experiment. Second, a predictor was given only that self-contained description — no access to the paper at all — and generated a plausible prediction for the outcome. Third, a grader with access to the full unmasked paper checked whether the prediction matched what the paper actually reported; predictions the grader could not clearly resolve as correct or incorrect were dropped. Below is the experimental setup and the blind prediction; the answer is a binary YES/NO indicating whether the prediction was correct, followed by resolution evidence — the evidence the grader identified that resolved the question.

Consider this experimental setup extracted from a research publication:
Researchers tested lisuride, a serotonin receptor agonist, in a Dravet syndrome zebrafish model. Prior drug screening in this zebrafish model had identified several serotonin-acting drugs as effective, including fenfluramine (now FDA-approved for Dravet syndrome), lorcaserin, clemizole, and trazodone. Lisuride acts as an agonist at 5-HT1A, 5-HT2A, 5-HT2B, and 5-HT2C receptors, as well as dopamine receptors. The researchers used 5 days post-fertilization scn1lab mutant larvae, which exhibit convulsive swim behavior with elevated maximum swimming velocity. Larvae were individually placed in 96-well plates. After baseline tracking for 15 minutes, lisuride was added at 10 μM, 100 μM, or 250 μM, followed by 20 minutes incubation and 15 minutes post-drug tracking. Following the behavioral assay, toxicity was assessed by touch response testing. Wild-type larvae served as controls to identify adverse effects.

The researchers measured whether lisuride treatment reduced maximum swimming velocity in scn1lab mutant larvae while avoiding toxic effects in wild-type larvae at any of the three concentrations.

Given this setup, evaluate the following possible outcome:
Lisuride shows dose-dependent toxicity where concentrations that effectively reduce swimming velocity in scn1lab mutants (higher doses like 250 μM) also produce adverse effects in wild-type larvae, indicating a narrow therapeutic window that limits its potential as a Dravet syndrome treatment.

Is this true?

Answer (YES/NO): NO